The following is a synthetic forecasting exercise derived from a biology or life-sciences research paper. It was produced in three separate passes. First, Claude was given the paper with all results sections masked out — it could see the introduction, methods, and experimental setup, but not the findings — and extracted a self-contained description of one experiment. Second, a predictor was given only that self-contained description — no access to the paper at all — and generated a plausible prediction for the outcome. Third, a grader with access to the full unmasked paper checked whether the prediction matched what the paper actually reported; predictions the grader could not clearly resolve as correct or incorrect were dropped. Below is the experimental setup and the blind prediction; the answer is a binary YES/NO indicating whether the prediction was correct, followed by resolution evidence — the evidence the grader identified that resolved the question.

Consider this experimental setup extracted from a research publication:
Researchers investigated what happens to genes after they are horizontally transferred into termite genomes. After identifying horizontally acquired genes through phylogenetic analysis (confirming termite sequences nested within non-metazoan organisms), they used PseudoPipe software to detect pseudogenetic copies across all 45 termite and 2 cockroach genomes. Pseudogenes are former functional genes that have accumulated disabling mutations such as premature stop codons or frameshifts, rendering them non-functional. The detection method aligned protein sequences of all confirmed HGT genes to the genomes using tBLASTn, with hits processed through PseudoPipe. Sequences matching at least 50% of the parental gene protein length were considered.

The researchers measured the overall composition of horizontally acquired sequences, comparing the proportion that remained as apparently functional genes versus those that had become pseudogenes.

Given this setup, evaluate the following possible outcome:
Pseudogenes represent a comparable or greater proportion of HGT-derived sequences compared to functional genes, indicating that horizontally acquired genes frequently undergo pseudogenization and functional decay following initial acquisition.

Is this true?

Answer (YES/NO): YES